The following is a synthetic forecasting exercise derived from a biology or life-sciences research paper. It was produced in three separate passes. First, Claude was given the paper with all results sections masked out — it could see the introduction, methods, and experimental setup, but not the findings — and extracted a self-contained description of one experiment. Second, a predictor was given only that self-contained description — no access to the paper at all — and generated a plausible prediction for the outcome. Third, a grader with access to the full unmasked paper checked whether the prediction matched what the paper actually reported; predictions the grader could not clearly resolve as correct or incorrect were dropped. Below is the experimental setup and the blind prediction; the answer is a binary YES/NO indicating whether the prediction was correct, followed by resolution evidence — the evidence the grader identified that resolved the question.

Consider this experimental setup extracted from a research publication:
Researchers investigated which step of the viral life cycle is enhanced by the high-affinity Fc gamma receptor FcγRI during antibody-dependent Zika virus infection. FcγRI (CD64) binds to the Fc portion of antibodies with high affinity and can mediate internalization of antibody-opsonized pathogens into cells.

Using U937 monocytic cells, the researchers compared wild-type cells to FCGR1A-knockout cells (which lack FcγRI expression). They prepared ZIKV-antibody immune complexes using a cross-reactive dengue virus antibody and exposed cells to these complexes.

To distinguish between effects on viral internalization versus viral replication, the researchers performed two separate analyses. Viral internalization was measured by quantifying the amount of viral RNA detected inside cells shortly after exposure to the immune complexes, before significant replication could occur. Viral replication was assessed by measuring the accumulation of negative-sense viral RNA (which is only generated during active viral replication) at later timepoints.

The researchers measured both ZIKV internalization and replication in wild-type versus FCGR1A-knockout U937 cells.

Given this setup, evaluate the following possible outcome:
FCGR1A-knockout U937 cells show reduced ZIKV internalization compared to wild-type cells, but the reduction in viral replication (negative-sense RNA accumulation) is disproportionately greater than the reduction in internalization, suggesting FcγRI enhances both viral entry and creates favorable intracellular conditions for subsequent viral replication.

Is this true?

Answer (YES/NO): YES